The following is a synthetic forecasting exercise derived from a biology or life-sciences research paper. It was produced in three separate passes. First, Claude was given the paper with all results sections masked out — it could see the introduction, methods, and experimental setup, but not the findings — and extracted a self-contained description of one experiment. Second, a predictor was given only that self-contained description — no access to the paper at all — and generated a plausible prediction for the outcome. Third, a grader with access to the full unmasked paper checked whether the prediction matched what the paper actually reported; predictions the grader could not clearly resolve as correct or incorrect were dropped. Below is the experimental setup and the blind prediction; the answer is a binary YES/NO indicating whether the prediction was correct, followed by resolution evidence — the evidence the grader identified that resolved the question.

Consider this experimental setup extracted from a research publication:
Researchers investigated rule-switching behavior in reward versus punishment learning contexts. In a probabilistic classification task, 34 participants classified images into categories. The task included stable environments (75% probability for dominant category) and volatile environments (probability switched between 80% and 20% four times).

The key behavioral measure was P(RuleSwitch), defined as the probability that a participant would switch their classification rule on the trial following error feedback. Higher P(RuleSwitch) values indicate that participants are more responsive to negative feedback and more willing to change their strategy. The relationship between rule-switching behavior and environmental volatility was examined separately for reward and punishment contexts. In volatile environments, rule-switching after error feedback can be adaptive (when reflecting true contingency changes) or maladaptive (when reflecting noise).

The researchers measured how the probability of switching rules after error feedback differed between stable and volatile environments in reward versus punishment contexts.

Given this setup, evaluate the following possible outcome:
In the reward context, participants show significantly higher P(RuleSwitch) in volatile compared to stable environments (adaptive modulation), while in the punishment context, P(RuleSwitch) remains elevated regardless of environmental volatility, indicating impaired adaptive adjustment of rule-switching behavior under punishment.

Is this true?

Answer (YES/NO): YES